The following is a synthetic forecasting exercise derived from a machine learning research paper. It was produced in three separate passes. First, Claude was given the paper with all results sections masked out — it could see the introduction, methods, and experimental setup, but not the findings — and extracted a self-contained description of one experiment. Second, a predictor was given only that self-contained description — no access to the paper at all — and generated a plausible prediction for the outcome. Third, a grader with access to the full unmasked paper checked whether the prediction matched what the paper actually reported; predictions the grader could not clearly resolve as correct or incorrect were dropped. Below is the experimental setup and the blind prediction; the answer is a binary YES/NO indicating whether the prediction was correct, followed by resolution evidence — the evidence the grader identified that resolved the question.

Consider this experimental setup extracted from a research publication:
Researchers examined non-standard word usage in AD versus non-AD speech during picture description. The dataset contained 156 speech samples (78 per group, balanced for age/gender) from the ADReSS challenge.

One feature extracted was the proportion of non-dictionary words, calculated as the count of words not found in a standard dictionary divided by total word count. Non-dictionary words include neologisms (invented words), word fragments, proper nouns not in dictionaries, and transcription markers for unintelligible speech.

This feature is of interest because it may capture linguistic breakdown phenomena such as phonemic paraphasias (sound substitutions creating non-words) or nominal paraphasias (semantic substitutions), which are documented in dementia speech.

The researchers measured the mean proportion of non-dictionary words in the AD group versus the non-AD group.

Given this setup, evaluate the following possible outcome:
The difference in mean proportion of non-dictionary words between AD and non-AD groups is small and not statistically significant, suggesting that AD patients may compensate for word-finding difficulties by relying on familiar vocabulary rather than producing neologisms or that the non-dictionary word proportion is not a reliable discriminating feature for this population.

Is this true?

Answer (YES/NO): NO